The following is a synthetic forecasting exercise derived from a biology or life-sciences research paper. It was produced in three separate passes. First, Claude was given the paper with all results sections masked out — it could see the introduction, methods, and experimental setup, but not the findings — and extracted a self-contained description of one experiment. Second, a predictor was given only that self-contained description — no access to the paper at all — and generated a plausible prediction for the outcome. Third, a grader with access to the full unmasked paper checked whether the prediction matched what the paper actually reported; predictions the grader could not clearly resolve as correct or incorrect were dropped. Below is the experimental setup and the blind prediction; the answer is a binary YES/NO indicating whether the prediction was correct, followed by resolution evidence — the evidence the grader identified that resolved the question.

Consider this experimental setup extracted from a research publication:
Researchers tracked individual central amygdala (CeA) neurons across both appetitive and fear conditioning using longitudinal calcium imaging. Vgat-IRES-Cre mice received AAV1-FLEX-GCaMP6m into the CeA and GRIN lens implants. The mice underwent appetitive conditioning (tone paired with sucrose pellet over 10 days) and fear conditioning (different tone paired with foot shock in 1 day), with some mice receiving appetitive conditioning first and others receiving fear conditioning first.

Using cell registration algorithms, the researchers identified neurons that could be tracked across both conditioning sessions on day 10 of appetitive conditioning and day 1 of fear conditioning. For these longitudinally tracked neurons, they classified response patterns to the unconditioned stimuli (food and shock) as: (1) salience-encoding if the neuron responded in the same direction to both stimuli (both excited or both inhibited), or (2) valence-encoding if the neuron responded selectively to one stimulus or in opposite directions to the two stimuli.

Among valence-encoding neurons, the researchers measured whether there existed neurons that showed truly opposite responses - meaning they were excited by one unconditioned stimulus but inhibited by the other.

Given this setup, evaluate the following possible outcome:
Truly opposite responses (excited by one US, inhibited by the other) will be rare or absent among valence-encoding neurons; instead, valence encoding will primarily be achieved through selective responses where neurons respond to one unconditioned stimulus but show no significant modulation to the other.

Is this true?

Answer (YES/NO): NO